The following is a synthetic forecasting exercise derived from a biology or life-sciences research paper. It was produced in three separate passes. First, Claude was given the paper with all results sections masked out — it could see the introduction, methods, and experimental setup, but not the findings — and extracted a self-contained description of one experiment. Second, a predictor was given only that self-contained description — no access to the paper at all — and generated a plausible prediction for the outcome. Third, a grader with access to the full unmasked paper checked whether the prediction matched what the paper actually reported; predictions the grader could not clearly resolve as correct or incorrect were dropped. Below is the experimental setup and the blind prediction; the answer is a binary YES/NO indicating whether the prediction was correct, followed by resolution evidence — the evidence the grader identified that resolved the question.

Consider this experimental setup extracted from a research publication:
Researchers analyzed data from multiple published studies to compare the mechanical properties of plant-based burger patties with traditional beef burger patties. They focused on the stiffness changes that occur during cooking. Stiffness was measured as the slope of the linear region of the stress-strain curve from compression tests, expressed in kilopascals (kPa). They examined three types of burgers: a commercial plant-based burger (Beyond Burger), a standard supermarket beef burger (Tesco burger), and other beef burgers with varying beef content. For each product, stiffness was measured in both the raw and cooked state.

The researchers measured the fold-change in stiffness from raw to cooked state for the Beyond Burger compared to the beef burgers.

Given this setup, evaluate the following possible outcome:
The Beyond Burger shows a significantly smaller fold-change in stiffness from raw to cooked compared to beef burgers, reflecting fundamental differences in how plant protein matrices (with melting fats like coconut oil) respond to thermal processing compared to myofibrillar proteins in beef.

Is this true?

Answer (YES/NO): NO